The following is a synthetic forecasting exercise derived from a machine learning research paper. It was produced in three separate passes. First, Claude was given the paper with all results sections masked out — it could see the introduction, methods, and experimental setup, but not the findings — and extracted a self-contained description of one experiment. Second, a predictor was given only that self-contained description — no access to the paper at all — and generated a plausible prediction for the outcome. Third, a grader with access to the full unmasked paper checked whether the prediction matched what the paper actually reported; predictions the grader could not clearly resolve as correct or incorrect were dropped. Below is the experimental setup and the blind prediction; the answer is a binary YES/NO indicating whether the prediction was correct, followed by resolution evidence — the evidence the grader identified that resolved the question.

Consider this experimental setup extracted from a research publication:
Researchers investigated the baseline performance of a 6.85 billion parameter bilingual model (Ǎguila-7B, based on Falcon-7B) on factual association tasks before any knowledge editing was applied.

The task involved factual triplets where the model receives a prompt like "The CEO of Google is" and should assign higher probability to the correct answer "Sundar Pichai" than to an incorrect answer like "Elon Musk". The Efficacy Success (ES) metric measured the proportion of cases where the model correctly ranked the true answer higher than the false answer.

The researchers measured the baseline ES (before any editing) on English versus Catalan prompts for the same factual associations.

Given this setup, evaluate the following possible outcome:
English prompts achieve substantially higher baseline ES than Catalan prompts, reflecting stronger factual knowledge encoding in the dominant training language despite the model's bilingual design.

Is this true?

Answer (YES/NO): NO